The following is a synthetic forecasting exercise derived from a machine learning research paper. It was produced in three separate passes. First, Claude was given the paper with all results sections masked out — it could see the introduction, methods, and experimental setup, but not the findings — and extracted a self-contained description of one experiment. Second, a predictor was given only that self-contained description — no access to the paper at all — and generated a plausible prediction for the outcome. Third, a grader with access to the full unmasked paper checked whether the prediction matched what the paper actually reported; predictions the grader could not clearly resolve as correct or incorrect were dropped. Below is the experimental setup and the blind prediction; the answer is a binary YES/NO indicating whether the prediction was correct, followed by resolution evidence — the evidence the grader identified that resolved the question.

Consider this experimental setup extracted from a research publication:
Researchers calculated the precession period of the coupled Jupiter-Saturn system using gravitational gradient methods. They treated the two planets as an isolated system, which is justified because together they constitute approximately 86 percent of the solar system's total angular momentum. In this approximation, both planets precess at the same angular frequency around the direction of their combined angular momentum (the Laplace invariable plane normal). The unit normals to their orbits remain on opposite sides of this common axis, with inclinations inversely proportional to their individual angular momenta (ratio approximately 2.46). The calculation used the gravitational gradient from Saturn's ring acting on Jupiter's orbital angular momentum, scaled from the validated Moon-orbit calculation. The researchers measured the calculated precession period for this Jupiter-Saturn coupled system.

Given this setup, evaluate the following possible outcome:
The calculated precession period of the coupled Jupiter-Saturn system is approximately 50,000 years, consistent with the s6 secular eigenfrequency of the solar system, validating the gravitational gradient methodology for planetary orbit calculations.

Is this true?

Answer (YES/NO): YES